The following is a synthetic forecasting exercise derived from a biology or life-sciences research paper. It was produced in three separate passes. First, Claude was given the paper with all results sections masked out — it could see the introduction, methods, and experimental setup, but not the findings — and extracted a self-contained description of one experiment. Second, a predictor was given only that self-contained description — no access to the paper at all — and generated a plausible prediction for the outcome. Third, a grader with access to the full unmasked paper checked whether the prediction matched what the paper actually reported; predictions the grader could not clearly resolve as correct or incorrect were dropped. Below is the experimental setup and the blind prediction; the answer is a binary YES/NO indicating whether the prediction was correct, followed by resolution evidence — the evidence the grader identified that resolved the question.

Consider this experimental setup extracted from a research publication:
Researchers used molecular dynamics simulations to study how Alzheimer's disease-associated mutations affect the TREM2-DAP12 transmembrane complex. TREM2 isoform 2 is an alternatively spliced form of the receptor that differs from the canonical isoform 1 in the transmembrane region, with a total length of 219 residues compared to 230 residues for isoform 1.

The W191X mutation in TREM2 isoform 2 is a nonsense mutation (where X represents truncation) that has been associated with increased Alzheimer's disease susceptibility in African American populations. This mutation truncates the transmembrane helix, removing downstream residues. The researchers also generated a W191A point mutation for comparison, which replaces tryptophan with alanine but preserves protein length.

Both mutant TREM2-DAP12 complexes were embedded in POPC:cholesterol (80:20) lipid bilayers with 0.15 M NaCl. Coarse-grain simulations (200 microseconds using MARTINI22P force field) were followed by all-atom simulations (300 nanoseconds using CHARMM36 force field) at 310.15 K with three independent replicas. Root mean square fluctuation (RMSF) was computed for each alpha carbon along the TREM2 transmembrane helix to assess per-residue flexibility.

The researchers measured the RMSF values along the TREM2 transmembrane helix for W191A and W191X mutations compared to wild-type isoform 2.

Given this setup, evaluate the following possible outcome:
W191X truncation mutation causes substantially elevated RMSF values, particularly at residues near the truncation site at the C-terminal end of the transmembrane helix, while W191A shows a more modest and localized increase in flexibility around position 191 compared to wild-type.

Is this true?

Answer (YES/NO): NO